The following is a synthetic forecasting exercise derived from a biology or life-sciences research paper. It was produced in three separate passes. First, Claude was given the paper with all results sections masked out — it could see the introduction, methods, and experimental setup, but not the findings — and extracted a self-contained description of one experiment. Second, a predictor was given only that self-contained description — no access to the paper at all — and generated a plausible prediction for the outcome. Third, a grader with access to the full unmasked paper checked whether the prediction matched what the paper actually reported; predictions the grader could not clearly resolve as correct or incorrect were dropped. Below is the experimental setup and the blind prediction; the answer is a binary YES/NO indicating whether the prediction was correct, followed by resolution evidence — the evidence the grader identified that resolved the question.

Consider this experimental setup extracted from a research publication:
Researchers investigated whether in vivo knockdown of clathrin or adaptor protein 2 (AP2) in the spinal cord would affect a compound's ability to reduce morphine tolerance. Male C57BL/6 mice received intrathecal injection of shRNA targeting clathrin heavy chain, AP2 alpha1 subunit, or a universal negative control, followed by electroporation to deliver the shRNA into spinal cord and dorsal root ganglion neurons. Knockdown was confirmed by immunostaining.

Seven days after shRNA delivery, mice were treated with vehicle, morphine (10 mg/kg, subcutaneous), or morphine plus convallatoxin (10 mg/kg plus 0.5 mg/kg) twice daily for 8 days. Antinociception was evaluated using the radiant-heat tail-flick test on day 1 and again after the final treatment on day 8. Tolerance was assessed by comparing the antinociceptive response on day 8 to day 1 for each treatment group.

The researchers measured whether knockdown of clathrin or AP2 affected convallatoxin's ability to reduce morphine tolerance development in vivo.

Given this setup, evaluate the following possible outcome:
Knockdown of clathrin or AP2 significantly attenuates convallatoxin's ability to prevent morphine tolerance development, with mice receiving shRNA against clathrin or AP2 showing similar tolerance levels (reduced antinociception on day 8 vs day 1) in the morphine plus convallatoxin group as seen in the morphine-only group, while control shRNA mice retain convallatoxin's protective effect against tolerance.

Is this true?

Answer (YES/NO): YES